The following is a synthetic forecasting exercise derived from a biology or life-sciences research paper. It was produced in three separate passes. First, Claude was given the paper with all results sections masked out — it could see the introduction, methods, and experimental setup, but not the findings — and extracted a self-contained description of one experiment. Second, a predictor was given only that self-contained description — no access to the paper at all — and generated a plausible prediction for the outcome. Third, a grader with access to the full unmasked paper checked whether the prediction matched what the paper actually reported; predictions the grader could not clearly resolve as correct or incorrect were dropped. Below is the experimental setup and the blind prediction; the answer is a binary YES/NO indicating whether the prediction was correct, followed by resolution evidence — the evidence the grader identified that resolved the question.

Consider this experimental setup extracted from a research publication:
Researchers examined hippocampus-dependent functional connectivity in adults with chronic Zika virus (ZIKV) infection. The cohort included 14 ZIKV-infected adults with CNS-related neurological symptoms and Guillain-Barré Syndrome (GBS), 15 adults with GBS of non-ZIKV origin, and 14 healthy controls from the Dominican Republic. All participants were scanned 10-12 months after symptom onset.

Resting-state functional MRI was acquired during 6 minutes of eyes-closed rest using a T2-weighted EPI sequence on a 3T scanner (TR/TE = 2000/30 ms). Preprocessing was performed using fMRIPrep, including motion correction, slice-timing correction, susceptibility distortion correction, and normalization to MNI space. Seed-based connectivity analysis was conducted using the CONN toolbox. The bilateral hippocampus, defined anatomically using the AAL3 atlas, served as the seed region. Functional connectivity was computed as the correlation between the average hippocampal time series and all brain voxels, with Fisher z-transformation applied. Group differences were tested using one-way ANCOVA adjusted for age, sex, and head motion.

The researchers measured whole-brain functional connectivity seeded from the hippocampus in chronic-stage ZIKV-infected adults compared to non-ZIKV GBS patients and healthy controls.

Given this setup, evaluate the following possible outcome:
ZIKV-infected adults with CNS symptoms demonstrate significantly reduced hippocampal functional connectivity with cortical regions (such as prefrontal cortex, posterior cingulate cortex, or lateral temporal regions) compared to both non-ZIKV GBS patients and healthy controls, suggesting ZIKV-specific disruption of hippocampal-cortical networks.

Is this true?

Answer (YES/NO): NO